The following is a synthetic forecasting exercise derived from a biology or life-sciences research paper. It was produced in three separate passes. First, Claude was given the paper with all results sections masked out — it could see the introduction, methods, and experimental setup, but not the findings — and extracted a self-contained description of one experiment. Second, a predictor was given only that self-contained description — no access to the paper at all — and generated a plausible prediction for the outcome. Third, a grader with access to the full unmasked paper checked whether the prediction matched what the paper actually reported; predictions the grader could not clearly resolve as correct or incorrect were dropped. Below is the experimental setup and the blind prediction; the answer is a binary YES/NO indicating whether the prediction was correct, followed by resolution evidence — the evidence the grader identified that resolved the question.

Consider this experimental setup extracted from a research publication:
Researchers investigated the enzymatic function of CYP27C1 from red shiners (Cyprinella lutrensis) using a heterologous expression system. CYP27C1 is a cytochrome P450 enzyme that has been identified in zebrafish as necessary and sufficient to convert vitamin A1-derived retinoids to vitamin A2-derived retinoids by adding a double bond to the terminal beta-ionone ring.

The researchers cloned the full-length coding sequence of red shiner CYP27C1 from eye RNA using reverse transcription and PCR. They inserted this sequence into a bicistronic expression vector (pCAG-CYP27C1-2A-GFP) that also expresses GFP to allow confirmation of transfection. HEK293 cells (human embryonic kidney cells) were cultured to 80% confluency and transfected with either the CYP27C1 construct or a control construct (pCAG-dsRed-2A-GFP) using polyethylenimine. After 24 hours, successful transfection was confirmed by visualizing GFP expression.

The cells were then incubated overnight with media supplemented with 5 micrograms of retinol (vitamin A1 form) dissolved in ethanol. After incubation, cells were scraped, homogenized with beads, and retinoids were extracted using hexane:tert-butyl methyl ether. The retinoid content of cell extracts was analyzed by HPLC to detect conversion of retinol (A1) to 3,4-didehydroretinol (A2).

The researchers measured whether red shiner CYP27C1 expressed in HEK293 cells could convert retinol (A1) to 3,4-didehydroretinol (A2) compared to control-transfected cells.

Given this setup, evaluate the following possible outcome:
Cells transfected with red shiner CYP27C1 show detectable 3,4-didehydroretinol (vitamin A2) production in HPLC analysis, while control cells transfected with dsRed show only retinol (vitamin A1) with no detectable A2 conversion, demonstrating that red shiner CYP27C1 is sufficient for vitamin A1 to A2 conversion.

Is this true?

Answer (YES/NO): YES